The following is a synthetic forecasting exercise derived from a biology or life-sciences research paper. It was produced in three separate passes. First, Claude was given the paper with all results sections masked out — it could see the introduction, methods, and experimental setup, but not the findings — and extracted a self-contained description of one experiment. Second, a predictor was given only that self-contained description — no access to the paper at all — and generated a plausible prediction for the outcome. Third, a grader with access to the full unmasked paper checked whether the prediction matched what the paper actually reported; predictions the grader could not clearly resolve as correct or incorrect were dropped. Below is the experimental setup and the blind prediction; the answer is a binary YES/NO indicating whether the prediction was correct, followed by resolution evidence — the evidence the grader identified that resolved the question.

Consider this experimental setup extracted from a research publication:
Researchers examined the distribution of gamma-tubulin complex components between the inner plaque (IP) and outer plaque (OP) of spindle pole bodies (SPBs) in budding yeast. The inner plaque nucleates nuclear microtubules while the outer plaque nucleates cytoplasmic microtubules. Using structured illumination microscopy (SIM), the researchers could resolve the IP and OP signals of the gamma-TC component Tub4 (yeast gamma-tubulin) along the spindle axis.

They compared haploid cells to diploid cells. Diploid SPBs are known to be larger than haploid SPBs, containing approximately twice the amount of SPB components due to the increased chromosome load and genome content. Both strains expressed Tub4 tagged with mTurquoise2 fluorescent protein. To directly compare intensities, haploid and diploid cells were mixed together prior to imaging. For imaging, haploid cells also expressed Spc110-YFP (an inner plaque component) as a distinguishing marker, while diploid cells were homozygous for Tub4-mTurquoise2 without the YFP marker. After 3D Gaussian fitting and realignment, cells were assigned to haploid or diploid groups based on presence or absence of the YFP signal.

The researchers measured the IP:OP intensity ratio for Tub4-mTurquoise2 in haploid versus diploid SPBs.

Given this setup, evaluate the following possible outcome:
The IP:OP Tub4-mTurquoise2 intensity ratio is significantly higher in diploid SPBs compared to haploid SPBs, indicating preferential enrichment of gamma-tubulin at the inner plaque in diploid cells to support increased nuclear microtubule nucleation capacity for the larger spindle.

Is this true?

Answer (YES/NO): NO